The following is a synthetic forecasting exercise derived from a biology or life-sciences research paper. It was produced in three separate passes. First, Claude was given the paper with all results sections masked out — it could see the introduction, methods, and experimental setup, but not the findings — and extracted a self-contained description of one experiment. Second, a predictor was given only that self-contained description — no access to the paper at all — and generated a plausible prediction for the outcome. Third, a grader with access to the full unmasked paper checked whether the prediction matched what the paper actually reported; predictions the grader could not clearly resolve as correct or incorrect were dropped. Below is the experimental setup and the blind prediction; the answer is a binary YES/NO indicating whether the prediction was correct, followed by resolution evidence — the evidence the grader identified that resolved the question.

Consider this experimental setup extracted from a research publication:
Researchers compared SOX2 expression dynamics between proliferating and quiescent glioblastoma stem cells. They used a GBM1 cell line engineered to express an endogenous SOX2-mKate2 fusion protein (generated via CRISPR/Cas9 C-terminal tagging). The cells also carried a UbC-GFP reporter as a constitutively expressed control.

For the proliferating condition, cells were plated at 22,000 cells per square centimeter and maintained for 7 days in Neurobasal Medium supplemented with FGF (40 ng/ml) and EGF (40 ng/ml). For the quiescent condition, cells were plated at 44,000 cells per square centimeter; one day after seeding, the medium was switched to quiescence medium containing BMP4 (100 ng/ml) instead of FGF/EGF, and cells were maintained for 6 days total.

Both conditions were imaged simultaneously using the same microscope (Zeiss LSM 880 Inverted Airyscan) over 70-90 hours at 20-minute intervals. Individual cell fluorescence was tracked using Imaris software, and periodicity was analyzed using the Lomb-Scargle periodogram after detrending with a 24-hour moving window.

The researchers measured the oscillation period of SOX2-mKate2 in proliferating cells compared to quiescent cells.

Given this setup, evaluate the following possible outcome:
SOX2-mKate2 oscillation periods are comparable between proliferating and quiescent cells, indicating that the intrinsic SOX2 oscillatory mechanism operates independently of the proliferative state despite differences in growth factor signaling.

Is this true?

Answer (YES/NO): YES